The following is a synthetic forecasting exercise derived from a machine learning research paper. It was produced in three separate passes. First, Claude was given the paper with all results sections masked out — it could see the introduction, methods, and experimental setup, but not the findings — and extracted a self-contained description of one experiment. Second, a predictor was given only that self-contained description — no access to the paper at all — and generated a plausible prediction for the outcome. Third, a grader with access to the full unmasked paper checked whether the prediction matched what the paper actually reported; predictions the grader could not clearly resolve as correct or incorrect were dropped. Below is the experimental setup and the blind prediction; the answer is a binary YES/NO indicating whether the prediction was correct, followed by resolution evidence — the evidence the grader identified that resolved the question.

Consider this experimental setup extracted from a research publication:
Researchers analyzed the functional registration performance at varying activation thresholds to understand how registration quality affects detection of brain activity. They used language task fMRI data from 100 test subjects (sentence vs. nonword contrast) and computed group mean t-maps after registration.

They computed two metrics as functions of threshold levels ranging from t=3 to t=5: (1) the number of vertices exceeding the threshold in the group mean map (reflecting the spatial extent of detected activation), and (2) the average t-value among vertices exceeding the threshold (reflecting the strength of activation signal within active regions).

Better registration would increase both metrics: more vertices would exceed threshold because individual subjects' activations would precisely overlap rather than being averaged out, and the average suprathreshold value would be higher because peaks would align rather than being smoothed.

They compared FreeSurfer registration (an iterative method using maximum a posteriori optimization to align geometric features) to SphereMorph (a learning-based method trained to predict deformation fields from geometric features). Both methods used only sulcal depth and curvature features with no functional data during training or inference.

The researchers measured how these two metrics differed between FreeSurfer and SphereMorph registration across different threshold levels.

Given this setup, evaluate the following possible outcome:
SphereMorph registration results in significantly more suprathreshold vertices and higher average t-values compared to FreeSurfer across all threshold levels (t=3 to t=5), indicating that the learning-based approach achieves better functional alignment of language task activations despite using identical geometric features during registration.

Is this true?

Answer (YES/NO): NO